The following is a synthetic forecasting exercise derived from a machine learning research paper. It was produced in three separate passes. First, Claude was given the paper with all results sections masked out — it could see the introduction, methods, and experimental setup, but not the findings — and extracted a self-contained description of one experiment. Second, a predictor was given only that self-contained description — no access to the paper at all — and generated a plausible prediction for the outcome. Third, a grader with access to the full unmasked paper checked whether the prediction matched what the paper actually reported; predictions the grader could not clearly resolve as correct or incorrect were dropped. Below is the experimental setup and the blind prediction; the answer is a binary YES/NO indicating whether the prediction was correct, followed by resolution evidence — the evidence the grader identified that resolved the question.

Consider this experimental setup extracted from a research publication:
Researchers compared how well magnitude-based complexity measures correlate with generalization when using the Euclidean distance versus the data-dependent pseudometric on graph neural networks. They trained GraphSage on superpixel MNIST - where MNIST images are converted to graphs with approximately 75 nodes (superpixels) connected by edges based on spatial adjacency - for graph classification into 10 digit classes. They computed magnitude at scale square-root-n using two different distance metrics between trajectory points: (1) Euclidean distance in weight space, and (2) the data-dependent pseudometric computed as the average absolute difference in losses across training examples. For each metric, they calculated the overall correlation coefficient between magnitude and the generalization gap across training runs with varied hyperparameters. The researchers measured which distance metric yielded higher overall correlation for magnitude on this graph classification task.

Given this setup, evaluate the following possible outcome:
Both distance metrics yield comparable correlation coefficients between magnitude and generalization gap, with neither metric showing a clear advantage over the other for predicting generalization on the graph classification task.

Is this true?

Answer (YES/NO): NO